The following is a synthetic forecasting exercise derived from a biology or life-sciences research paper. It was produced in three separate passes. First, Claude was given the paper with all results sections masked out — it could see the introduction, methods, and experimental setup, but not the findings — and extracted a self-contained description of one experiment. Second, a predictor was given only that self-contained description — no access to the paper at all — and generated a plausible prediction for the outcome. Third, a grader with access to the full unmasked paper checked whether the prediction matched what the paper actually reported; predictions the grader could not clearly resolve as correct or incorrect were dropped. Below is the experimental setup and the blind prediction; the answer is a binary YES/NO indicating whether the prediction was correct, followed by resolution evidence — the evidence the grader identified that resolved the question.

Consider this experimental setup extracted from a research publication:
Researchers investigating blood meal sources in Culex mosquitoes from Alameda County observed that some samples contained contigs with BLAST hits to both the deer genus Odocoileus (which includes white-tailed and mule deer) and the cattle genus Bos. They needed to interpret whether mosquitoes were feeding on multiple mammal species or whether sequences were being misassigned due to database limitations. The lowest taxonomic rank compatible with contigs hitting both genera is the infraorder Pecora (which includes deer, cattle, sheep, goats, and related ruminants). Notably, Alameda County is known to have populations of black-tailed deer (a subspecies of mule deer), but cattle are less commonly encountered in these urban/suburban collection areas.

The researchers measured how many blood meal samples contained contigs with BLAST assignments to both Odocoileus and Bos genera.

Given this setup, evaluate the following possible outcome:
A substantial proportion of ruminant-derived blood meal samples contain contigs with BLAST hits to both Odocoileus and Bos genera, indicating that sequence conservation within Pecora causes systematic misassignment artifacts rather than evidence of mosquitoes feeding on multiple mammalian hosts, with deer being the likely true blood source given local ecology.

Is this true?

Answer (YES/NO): YES